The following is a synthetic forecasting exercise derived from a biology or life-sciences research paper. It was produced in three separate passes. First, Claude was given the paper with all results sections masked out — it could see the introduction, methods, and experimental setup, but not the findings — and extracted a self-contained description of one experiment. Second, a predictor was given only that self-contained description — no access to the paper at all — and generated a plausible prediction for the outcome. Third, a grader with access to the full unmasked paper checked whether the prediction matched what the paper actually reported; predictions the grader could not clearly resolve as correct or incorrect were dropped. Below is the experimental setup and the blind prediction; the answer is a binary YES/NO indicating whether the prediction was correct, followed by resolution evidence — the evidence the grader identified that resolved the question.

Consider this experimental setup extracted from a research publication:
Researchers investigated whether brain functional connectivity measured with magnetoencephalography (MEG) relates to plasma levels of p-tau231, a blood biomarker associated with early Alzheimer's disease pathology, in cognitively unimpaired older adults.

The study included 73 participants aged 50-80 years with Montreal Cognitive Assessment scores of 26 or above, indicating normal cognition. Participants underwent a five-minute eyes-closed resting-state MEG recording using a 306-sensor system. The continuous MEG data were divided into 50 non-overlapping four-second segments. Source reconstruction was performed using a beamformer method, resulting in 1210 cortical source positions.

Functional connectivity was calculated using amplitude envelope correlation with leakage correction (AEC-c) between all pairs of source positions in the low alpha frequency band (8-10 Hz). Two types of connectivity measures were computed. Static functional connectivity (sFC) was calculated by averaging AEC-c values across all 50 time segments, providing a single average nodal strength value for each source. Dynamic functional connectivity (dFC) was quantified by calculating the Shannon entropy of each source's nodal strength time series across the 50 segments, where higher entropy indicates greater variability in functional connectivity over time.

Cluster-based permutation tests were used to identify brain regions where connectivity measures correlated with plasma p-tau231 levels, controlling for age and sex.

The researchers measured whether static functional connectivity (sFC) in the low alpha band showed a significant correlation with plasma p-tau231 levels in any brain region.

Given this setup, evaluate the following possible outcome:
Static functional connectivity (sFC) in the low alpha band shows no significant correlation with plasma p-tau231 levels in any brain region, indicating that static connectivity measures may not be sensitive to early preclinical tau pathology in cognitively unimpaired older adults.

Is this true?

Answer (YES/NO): YES